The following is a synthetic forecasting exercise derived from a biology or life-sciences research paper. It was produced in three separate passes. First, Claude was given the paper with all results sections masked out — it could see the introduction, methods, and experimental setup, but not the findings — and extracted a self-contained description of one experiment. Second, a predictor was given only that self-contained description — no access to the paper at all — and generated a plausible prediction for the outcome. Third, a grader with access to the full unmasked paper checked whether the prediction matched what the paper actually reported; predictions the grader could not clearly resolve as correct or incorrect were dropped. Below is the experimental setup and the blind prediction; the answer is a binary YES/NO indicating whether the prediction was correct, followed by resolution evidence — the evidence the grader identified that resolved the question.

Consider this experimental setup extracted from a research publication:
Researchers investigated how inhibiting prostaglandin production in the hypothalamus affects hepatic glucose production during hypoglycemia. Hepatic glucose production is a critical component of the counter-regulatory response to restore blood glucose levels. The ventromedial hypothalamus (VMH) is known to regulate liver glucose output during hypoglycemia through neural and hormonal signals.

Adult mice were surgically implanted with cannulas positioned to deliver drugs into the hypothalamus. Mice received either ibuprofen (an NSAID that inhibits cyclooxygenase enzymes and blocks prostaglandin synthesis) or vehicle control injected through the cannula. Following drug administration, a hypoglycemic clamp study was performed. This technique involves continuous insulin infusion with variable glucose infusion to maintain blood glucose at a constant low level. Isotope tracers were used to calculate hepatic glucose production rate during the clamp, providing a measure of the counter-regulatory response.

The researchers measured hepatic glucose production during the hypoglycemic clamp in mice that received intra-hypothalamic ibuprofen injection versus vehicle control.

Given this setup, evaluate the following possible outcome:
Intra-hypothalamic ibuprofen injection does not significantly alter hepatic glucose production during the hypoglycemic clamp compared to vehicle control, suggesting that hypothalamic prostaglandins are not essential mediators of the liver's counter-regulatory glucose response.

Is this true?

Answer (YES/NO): NO